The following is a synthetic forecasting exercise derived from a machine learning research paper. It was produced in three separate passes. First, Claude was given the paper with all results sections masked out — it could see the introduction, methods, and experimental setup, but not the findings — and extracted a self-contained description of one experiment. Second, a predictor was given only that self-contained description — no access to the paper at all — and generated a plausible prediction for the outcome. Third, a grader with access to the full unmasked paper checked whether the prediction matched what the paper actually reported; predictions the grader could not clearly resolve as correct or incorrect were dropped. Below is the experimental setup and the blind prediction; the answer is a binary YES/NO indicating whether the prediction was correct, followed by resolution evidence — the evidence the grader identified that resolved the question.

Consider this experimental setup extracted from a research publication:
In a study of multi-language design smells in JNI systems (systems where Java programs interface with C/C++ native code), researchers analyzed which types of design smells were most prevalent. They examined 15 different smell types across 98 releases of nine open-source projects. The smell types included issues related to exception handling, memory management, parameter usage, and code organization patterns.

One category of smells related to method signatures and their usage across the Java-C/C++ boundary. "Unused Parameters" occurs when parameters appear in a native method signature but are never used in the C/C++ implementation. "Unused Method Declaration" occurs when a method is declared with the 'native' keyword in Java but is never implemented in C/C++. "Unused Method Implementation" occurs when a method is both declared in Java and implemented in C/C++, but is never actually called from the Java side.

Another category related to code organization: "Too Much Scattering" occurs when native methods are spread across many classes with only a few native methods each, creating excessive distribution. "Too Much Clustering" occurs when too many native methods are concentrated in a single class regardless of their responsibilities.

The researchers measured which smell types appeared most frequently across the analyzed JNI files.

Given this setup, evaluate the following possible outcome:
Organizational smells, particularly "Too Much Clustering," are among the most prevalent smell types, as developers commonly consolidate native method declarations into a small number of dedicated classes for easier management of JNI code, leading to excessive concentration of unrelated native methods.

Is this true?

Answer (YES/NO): NO